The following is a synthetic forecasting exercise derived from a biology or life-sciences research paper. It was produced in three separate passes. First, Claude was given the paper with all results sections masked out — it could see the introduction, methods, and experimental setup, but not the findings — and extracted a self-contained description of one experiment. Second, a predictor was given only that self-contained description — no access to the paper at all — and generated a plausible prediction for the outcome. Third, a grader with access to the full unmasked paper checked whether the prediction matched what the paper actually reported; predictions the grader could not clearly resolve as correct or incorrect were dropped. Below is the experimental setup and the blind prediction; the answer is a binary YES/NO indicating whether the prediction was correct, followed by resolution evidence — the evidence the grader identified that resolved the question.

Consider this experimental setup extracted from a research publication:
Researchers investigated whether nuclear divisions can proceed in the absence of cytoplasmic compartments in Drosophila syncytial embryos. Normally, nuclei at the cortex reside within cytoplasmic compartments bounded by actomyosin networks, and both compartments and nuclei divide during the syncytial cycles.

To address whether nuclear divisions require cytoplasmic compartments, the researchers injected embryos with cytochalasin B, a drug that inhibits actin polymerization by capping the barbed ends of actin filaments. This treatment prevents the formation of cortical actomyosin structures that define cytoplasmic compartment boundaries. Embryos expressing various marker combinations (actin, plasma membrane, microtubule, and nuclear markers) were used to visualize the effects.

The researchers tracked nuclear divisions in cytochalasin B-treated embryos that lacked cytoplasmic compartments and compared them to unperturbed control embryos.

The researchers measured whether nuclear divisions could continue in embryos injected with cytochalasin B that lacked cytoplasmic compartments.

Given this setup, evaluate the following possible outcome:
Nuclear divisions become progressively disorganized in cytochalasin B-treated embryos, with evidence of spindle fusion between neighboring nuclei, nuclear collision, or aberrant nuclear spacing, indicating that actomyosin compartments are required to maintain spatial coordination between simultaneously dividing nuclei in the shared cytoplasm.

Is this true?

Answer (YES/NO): NO